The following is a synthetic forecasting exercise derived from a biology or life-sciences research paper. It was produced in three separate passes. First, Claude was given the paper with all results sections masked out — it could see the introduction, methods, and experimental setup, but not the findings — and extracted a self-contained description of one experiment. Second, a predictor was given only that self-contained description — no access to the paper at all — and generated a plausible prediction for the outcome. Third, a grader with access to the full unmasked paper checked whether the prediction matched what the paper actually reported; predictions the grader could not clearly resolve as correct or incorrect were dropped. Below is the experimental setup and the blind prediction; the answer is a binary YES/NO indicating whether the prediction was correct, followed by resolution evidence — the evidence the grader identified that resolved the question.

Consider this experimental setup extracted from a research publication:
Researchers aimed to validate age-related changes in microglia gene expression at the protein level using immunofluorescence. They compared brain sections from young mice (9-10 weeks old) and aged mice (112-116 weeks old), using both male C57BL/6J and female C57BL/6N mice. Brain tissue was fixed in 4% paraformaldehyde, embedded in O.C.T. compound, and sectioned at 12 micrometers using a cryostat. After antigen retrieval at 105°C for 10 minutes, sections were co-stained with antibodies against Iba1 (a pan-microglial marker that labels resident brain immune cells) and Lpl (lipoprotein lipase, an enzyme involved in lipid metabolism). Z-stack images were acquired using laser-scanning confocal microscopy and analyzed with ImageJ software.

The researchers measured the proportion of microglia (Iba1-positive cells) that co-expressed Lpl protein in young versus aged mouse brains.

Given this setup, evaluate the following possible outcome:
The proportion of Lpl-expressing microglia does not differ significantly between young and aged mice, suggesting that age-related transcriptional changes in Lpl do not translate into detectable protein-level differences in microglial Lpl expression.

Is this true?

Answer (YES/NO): NO